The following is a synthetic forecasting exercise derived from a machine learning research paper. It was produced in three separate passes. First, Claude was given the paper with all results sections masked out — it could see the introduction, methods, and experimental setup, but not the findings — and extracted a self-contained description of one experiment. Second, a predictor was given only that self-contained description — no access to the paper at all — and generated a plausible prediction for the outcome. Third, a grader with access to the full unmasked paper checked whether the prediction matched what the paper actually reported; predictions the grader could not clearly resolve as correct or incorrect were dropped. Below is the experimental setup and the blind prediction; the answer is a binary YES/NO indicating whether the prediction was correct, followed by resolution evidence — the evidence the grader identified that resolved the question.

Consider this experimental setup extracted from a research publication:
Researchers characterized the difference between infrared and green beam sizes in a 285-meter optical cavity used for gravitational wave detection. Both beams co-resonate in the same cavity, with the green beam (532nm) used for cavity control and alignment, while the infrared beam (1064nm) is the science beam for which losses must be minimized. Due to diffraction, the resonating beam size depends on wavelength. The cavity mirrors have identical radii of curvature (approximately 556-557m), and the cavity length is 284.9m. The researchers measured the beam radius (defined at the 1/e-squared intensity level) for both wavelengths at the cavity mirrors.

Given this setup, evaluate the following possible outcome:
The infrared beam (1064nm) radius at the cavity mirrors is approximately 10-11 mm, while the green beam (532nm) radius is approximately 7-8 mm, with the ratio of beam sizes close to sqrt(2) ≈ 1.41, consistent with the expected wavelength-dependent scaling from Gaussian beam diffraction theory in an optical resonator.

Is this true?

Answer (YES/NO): YES